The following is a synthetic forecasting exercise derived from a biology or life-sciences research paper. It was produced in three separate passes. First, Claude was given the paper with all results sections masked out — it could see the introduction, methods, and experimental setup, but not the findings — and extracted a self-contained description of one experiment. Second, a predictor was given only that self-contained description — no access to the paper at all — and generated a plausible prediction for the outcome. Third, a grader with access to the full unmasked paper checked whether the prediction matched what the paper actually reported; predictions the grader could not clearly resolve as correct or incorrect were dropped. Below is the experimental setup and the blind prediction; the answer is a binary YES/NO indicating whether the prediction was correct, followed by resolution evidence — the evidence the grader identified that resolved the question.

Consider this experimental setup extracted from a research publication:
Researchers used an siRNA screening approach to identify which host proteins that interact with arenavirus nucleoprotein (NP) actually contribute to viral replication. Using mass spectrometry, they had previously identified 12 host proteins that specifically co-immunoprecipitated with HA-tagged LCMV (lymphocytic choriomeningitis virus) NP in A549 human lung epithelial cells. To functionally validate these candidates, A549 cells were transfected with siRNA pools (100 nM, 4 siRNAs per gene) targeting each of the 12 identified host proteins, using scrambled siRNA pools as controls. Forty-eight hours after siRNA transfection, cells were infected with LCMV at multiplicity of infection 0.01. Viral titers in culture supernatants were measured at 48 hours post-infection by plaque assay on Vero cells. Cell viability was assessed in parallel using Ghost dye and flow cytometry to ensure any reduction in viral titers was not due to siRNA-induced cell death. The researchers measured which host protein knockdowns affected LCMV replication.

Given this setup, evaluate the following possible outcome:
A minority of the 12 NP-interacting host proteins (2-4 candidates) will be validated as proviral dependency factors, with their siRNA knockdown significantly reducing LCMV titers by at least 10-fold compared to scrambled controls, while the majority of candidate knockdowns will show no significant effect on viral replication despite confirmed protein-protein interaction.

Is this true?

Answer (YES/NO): NO